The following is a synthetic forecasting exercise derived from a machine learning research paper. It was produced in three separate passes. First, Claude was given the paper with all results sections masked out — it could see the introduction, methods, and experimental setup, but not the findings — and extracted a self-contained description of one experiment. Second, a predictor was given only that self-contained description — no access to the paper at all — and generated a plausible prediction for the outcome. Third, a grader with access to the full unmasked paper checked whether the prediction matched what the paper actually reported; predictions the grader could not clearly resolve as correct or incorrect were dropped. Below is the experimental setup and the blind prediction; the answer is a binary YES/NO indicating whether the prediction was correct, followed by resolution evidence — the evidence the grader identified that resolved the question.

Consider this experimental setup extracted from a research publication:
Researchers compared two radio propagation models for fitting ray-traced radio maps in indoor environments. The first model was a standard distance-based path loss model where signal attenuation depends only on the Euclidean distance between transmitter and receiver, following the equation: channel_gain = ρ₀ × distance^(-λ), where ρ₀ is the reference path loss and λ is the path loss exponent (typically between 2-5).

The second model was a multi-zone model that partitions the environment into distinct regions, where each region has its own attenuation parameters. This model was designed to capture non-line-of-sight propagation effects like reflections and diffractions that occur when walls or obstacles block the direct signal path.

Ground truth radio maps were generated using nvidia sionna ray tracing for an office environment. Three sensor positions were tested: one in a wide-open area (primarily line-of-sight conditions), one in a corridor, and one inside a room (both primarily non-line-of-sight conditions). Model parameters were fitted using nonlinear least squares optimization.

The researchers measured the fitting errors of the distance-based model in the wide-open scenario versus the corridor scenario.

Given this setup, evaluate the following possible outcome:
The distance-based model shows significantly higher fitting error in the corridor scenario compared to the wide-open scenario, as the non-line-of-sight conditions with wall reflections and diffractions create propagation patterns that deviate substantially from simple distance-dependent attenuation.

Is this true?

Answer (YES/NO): YES